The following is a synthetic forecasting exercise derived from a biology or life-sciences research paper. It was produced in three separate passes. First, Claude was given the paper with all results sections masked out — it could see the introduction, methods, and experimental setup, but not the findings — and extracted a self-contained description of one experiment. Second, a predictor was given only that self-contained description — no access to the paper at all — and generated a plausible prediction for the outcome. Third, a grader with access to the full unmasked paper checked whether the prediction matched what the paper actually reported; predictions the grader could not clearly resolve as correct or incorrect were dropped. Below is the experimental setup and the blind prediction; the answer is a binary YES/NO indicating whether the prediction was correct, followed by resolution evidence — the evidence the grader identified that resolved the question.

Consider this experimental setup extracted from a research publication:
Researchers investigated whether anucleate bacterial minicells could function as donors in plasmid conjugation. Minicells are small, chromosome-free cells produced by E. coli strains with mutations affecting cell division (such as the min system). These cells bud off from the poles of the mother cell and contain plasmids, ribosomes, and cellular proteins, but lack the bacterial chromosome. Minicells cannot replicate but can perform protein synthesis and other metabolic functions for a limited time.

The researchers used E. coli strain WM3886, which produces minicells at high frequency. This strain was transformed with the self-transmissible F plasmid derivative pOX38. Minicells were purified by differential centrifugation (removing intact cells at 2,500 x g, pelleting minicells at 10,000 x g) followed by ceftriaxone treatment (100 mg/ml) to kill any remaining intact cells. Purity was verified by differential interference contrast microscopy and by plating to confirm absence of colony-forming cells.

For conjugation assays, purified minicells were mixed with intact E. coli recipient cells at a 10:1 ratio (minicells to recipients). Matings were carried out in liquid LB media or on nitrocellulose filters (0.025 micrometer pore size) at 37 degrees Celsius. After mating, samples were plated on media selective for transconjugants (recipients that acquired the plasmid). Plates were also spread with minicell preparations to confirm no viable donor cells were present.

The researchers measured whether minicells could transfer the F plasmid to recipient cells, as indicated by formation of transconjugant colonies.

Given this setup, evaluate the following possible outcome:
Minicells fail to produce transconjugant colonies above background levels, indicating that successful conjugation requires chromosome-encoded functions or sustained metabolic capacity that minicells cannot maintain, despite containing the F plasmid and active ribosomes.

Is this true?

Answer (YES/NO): NO